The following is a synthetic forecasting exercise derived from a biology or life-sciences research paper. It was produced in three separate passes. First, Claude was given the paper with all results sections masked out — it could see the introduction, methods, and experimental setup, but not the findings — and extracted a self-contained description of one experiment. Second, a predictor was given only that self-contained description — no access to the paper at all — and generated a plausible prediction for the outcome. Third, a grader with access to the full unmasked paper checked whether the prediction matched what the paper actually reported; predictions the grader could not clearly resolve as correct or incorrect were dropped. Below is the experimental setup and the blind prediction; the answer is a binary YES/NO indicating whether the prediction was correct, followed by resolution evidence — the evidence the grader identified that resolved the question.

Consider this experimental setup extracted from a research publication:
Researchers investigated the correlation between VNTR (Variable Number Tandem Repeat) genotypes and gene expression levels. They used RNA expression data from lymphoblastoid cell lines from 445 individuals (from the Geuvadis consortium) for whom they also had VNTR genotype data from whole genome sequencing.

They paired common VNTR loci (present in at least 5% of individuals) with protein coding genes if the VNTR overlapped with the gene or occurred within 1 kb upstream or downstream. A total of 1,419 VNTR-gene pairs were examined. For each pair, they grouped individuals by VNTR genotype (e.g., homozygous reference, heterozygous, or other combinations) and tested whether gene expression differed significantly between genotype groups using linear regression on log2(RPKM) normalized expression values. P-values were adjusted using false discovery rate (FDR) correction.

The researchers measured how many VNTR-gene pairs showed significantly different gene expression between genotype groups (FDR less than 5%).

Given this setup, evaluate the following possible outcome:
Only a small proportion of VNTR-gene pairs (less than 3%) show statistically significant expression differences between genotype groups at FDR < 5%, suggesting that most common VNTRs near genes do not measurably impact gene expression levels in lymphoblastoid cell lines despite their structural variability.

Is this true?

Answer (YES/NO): NO